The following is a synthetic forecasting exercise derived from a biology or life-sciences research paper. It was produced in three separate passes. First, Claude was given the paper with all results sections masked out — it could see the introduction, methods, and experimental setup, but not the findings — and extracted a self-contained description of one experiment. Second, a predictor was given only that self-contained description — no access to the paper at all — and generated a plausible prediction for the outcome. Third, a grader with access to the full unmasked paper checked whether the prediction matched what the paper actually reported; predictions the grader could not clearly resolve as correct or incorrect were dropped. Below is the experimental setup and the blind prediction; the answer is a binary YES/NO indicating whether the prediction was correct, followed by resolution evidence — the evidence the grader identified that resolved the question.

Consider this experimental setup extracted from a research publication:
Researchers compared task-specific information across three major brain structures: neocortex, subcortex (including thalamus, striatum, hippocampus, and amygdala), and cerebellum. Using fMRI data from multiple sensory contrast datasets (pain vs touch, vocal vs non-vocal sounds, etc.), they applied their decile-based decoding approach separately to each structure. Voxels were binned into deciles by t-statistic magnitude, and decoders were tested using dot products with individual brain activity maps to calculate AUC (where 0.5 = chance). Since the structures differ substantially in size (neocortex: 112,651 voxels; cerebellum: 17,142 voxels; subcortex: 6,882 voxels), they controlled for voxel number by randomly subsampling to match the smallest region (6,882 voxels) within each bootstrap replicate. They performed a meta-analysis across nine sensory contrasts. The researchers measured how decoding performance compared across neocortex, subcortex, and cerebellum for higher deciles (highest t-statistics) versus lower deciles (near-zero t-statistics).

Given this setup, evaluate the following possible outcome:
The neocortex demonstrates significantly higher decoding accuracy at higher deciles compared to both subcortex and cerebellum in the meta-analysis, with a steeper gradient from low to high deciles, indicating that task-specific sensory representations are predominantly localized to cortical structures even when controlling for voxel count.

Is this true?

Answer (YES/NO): NO